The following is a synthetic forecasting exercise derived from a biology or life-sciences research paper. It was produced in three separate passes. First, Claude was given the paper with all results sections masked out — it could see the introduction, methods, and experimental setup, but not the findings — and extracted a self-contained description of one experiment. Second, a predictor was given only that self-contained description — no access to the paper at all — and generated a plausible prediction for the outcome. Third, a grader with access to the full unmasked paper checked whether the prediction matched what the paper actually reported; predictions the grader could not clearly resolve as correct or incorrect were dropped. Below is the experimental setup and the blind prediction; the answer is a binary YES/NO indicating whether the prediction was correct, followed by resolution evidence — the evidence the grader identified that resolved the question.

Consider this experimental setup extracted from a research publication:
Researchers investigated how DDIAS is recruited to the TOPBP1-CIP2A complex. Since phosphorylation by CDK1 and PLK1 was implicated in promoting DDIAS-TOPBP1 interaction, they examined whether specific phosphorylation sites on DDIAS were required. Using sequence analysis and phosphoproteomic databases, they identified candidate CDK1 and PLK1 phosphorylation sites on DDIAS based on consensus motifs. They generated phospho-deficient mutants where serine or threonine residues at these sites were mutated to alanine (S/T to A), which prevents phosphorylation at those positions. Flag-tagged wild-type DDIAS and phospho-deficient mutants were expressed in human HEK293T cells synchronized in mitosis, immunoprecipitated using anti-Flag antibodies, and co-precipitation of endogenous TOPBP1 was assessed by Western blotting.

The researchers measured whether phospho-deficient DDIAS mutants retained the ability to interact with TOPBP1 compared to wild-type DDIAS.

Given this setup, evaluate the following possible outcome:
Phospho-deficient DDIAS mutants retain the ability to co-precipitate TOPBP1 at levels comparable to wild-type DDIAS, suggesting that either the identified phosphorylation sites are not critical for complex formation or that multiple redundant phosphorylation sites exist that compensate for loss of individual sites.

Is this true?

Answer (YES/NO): NO